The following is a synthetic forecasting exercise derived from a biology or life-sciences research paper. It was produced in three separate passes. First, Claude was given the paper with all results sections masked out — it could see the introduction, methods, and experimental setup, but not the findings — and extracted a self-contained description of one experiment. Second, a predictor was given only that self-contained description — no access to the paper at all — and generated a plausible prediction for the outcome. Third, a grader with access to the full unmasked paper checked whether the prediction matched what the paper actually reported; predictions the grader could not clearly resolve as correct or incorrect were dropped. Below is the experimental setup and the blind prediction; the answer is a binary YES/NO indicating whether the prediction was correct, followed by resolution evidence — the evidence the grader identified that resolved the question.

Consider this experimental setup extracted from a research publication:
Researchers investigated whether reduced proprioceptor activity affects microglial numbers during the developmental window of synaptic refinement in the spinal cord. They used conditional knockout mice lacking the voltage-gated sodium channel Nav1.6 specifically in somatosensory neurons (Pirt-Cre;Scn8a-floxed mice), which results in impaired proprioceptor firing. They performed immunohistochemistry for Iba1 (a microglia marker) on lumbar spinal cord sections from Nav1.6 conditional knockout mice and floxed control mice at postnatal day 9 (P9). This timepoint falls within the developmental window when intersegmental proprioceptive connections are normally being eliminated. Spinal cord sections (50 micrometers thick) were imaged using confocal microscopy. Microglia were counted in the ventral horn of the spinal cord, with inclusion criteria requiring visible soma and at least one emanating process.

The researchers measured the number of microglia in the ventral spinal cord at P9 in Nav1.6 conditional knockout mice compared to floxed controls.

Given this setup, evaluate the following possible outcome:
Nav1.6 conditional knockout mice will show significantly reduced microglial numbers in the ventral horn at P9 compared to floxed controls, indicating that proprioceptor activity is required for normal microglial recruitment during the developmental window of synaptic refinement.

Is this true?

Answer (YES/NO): NO